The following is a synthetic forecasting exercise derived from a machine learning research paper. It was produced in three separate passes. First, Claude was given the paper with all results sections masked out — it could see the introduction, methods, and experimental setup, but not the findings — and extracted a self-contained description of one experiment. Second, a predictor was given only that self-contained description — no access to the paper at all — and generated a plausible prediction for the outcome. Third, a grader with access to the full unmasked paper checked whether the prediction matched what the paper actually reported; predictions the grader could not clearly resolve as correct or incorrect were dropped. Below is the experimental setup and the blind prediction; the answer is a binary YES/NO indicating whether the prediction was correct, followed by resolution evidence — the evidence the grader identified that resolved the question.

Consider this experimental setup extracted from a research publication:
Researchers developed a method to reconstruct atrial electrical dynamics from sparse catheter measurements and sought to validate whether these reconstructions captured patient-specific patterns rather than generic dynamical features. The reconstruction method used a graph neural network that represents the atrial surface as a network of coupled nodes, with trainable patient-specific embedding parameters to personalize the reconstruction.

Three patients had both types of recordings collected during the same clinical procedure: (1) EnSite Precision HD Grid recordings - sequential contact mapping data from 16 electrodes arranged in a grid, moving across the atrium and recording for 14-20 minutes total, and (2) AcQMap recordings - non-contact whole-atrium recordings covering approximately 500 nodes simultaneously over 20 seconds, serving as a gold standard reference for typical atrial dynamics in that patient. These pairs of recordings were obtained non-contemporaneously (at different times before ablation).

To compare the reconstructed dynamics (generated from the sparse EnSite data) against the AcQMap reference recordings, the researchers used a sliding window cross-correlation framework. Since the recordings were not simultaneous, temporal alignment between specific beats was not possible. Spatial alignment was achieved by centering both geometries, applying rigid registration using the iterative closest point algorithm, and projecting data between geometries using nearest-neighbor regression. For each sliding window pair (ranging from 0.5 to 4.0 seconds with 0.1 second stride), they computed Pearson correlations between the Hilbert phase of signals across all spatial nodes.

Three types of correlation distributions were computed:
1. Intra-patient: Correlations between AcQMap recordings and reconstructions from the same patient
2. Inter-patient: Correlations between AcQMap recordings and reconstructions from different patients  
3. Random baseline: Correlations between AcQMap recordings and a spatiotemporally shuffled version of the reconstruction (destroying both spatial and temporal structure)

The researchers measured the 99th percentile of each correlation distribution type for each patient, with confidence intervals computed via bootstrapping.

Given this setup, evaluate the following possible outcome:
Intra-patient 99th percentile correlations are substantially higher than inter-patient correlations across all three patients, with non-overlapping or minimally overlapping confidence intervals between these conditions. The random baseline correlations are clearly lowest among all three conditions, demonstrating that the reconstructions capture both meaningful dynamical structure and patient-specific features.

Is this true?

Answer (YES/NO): YES